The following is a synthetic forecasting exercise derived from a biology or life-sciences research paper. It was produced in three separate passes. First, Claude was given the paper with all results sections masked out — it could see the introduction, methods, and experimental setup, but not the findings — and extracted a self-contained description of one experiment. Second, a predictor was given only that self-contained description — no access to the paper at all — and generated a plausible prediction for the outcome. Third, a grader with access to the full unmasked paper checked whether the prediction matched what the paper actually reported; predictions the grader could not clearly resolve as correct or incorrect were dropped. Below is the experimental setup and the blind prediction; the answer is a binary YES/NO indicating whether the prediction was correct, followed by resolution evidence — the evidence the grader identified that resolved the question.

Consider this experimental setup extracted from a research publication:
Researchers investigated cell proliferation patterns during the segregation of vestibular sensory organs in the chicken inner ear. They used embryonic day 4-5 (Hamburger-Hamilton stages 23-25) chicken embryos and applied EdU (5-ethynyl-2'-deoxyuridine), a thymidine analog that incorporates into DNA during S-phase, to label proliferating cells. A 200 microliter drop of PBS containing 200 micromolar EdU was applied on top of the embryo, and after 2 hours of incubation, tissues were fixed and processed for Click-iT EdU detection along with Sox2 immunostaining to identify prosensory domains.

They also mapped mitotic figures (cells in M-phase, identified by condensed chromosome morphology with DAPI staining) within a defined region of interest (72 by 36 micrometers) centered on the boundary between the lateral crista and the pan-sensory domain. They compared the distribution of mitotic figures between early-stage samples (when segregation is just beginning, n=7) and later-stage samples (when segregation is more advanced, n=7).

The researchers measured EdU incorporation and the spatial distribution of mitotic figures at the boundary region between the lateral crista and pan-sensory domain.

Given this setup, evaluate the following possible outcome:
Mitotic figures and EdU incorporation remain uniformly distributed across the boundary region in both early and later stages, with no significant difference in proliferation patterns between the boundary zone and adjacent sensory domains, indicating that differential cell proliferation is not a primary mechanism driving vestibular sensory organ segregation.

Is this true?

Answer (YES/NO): YES